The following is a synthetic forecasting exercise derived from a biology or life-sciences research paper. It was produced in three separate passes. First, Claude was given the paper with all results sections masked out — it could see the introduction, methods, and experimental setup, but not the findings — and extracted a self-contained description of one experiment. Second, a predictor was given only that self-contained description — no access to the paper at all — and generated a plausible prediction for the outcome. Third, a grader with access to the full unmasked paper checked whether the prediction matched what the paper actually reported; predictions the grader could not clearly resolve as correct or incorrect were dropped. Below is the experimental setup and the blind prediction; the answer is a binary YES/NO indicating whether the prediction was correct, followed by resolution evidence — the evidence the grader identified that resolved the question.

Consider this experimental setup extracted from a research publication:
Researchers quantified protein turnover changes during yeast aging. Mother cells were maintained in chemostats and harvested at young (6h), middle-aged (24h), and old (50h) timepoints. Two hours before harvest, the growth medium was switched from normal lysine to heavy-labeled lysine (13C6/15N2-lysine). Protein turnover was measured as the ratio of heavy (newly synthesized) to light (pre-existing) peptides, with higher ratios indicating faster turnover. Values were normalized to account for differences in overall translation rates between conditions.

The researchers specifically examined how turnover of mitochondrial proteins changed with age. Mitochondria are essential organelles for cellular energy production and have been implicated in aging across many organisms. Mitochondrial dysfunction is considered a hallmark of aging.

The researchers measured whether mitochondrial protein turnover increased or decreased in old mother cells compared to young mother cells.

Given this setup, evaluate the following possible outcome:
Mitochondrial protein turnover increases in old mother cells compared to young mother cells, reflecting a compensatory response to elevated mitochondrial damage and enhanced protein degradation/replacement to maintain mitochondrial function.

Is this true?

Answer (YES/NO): NO